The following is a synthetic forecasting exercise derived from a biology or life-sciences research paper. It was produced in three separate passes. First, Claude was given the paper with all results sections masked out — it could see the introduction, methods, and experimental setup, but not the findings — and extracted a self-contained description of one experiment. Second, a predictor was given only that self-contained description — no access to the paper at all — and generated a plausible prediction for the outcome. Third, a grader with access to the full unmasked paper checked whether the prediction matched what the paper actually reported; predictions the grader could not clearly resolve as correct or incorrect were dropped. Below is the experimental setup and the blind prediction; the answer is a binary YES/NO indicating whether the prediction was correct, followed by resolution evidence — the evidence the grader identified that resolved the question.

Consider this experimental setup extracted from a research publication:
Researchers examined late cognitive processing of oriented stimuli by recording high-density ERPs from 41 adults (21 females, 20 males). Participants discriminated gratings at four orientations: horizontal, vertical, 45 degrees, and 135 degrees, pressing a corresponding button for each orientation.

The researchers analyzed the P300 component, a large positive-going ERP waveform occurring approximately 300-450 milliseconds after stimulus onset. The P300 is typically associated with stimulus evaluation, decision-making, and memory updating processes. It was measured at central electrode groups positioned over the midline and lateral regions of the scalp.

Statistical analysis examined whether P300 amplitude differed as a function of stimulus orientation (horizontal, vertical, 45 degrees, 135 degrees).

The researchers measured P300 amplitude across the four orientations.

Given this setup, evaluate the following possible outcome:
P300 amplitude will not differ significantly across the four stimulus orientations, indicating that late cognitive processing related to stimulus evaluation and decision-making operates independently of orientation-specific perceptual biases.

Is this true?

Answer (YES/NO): NO